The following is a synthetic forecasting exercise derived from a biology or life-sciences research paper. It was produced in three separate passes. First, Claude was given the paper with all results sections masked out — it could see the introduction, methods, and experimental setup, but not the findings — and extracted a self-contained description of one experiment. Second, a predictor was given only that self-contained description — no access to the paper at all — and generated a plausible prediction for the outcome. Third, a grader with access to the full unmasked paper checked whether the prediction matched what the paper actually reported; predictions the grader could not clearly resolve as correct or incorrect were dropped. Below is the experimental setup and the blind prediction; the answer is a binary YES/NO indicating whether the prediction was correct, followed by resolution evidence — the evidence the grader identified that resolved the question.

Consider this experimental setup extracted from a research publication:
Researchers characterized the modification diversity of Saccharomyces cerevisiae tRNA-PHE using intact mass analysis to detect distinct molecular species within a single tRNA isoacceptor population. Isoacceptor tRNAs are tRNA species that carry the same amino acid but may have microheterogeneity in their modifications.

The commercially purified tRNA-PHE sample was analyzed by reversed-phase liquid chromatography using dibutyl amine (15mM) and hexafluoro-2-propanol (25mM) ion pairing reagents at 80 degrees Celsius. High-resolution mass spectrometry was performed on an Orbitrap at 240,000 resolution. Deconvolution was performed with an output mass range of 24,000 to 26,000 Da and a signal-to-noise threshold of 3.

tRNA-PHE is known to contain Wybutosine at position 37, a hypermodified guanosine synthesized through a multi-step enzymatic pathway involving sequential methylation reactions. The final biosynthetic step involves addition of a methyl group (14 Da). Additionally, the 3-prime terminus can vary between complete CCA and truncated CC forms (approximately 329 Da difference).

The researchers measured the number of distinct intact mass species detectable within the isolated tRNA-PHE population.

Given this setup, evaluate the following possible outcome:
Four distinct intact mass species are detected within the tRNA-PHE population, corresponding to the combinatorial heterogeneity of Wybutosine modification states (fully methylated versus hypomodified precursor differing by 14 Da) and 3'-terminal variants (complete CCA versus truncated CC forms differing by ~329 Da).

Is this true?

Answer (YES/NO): NO